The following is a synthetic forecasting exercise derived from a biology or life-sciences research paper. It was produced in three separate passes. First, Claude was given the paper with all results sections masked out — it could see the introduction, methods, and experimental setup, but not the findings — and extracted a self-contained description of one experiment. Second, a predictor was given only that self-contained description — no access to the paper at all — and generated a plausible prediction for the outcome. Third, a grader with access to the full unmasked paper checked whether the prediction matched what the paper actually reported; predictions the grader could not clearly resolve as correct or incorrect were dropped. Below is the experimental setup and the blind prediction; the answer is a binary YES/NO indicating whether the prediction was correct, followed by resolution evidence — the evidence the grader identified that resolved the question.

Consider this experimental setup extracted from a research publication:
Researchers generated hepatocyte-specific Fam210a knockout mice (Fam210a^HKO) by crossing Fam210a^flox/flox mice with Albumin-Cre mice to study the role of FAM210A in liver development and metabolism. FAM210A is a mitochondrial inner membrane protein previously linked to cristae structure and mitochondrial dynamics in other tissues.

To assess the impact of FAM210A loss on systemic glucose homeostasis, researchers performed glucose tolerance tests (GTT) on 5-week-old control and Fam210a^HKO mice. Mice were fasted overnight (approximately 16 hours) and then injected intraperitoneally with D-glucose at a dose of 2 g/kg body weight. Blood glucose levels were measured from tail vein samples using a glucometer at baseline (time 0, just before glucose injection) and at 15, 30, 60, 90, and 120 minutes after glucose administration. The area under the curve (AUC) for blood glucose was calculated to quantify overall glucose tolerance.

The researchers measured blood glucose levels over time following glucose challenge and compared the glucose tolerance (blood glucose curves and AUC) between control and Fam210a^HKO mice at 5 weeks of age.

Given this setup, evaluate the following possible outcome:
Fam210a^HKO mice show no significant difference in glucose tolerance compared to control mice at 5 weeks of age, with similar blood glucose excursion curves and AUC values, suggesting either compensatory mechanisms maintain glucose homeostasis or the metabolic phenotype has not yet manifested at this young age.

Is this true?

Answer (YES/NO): YES